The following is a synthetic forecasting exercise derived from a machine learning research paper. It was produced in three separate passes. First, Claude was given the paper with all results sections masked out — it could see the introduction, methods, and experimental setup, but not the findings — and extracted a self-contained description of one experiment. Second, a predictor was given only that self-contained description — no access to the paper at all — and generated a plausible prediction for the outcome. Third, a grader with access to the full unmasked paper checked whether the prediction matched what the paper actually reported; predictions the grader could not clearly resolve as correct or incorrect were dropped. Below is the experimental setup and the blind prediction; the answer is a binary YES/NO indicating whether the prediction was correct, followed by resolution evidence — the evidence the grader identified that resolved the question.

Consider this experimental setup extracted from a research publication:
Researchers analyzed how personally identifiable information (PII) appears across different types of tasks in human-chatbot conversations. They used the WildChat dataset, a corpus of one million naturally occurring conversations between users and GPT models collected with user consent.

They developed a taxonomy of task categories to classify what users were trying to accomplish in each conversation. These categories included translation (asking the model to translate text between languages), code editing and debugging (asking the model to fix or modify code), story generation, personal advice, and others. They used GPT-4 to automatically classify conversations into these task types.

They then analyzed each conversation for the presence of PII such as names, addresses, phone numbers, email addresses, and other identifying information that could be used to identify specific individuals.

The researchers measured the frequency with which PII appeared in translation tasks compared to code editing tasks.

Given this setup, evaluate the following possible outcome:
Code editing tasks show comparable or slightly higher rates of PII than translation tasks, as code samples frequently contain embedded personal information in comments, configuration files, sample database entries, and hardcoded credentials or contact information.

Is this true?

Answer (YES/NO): NO